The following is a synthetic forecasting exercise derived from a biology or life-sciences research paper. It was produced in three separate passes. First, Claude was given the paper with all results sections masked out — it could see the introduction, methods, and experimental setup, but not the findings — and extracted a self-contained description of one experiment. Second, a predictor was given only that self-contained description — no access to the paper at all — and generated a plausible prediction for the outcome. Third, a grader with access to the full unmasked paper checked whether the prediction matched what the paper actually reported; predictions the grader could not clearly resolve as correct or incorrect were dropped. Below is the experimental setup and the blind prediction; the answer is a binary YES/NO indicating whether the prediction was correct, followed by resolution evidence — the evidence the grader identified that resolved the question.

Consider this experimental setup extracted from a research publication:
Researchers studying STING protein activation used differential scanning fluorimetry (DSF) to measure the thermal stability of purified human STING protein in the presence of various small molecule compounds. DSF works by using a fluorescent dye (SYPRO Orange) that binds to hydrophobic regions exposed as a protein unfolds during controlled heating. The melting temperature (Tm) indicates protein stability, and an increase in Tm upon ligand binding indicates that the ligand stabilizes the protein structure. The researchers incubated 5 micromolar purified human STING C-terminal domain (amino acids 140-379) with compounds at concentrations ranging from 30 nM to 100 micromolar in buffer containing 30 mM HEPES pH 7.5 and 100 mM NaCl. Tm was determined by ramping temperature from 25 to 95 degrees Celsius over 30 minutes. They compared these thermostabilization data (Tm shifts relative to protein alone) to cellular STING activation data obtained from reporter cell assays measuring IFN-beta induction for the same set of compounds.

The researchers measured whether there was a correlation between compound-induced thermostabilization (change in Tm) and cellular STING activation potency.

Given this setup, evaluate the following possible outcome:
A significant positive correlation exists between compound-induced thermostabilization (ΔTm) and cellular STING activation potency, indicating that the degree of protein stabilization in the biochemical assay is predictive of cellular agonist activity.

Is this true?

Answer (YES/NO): YES